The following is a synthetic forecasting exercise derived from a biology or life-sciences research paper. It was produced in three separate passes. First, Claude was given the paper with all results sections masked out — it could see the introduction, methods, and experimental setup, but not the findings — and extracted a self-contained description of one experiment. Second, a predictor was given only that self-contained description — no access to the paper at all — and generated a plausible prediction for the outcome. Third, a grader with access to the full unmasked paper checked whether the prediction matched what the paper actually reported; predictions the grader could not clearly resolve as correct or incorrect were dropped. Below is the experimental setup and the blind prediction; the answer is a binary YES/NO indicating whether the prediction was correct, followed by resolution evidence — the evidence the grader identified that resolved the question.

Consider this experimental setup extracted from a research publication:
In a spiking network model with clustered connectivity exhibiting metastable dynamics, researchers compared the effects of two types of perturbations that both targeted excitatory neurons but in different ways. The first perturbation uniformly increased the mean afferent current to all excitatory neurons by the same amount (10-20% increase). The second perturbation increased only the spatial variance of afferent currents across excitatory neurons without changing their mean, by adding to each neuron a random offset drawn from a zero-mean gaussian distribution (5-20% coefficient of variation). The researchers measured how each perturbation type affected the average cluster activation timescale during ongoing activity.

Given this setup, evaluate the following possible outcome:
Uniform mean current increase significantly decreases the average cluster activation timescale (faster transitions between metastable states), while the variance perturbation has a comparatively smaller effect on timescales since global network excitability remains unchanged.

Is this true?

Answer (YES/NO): NO